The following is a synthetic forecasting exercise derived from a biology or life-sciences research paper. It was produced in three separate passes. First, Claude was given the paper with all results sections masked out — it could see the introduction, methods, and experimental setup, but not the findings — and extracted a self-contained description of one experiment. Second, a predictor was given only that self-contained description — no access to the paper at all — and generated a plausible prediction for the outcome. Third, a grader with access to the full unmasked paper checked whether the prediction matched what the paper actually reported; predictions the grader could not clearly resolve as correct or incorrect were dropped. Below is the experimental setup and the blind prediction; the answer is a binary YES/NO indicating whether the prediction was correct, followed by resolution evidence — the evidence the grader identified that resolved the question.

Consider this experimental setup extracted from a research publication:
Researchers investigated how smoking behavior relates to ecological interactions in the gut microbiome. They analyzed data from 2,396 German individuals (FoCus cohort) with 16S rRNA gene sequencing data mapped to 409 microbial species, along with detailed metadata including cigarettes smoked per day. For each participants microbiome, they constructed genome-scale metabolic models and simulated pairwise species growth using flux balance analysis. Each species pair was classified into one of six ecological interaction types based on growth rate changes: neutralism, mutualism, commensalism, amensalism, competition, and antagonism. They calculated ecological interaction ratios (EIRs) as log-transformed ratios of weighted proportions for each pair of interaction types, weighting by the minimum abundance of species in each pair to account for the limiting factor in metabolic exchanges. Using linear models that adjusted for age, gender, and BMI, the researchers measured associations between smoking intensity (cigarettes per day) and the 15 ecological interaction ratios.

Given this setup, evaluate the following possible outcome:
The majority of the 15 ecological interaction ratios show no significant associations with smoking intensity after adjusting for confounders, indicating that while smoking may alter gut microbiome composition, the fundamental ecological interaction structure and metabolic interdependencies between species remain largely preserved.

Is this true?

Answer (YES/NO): NO